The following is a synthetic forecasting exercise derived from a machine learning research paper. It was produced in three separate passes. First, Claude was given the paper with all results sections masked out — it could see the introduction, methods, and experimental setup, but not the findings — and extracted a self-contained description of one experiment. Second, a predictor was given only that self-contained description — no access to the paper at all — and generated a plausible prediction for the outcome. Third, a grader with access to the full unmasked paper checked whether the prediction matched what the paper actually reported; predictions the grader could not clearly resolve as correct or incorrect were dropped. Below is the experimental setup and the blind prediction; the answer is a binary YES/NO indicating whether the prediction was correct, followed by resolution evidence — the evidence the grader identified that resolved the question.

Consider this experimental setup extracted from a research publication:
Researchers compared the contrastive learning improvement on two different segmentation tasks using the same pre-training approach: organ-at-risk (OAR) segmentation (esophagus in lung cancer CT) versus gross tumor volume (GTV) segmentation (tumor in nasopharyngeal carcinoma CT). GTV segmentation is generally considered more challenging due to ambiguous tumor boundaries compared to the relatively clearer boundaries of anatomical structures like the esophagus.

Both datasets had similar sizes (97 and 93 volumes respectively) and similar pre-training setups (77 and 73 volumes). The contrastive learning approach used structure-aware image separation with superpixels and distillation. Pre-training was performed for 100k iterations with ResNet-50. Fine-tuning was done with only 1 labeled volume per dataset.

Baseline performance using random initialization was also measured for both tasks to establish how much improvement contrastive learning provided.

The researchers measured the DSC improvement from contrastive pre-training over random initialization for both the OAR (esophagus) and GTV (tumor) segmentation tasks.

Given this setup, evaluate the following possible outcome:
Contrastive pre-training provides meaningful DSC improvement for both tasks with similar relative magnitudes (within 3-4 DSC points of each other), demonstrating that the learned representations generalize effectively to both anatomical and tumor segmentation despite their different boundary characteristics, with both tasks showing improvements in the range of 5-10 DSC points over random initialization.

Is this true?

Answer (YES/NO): YES